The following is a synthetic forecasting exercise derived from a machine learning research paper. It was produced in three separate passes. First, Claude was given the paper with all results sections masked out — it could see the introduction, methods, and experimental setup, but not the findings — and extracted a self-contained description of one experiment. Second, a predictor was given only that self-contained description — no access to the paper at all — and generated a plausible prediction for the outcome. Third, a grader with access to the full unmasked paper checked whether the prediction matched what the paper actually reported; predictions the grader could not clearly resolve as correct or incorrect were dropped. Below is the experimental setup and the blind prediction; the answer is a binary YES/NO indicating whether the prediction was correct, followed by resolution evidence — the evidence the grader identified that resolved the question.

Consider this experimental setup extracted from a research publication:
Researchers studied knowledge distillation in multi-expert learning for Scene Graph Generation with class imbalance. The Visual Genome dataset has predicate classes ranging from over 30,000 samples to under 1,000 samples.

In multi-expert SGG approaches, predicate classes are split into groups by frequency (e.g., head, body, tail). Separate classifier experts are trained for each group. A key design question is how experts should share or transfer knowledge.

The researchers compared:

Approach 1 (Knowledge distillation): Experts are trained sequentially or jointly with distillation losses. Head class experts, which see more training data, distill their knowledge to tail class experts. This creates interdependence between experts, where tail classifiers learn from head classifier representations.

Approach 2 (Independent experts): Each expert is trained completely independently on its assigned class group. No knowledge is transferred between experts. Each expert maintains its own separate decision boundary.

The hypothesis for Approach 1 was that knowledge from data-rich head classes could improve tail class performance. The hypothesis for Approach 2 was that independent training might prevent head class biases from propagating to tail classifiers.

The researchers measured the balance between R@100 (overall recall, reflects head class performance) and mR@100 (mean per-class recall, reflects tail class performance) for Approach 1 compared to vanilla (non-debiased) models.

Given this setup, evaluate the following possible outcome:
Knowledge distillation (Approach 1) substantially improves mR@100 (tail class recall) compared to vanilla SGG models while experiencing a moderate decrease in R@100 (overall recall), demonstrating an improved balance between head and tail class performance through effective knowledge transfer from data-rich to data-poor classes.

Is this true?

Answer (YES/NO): NO